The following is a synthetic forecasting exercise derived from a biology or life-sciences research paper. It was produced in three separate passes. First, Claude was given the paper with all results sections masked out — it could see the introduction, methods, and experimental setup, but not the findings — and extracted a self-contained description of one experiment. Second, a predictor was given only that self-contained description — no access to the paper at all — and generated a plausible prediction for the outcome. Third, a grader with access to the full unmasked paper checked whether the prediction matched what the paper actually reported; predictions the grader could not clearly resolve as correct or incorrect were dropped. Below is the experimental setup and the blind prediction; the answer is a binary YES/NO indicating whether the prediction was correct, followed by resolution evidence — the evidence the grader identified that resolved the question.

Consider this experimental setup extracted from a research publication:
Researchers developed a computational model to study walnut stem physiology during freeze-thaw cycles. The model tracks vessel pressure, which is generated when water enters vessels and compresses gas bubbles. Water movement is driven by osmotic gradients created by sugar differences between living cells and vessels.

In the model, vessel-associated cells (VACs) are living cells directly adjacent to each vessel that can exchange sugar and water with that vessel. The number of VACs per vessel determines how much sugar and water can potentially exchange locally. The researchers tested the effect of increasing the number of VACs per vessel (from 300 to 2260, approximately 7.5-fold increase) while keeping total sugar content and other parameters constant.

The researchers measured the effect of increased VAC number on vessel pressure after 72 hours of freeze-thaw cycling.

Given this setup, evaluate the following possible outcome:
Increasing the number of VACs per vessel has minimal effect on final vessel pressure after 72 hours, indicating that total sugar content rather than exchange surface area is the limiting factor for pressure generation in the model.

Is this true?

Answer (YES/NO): YES